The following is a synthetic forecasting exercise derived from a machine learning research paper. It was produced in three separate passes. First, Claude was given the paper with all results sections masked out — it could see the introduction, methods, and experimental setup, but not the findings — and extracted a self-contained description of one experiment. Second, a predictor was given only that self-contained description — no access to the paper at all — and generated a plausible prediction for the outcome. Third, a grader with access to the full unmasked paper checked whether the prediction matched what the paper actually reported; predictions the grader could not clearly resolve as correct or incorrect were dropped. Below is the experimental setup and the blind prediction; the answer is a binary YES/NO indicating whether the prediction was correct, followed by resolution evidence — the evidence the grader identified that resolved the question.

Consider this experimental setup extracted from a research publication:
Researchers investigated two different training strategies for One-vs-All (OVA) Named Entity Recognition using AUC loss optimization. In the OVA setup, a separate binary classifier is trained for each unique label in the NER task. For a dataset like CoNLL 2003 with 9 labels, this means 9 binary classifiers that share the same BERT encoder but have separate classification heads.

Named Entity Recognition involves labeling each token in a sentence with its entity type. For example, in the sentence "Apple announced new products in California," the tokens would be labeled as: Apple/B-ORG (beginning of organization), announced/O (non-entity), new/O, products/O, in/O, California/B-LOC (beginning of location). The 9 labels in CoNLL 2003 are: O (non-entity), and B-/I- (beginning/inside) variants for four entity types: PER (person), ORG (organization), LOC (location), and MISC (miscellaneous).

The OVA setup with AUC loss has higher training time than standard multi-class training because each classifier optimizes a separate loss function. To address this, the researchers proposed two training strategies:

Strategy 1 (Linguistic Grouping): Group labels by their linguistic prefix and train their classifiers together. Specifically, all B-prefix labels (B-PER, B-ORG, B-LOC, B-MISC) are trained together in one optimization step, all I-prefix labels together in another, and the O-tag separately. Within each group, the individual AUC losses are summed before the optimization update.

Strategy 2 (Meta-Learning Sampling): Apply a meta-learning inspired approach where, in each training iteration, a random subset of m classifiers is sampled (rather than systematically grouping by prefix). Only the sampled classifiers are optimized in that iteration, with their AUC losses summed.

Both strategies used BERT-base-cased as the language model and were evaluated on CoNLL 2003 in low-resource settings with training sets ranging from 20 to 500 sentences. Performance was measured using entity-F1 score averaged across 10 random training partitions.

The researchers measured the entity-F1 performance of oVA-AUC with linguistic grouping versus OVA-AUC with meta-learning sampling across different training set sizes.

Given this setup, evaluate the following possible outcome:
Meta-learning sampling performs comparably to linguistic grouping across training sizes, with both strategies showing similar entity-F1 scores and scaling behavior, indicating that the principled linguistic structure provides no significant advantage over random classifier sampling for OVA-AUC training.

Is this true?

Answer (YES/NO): YES